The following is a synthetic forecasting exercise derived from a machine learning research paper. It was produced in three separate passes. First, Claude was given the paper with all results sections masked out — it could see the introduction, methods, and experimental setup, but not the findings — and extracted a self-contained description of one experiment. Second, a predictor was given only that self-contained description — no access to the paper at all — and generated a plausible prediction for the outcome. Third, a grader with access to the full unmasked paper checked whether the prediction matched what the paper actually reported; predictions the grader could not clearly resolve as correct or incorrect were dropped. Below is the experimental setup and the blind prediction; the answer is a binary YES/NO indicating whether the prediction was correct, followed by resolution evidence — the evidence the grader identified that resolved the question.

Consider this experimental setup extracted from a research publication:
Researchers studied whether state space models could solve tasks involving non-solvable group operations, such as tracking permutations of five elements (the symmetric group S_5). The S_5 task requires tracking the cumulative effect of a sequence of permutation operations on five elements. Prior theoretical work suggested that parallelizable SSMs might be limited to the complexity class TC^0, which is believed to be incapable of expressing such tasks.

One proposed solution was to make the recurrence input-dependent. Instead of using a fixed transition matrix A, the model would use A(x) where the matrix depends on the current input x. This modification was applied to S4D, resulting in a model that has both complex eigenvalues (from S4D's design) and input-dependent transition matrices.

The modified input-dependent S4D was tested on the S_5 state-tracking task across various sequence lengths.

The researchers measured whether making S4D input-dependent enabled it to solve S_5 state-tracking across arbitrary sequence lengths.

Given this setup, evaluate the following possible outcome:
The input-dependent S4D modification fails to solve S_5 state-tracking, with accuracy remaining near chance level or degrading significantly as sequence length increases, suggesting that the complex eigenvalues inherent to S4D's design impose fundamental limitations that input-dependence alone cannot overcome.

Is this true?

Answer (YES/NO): NO